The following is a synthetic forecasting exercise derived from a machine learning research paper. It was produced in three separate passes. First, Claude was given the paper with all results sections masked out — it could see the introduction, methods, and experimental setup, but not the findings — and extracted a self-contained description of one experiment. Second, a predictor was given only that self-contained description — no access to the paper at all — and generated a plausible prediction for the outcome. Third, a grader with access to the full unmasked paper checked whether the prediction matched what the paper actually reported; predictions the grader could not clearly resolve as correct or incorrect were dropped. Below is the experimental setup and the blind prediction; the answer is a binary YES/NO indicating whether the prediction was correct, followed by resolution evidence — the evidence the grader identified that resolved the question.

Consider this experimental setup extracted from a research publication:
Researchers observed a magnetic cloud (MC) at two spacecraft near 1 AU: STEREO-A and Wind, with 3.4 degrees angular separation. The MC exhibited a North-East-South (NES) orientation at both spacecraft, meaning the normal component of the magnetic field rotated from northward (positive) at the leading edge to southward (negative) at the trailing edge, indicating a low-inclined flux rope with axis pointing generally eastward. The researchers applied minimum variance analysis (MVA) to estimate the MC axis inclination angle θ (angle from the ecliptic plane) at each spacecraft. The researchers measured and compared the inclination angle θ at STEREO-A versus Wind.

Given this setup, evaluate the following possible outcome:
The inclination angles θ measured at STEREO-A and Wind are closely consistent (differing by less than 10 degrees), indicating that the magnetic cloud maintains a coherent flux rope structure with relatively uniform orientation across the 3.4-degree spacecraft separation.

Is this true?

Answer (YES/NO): NO